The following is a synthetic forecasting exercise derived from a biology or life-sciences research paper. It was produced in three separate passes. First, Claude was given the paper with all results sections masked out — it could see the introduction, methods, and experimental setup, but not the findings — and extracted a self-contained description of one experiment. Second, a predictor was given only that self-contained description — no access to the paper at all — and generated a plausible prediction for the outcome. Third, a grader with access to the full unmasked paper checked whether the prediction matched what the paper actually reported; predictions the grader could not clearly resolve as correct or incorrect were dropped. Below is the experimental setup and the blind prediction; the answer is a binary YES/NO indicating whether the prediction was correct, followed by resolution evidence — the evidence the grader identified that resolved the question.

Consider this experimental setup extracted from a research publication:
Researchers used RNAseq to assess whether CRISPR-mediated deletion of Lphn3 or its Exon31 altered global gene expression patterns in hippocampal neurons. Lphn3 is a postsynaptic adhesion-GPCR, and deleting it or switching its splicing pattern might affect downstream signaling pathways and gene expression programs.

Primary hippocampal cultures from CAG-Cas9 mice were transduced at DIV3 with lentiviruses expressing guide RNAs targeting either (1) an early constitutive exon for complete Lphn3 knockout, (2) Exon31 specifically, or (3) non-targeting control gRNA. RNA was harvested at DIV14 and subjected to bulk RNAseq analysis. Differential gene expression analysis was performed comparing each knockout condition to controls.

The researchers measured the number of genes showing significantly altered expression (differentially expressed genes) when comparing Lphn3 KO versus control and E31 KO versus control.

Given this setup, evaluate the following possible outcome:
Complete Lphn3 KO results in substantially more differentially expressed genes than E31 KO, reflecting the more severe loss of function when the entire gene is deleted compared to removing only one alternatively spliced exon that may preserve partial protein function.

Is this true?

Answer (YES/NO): NO